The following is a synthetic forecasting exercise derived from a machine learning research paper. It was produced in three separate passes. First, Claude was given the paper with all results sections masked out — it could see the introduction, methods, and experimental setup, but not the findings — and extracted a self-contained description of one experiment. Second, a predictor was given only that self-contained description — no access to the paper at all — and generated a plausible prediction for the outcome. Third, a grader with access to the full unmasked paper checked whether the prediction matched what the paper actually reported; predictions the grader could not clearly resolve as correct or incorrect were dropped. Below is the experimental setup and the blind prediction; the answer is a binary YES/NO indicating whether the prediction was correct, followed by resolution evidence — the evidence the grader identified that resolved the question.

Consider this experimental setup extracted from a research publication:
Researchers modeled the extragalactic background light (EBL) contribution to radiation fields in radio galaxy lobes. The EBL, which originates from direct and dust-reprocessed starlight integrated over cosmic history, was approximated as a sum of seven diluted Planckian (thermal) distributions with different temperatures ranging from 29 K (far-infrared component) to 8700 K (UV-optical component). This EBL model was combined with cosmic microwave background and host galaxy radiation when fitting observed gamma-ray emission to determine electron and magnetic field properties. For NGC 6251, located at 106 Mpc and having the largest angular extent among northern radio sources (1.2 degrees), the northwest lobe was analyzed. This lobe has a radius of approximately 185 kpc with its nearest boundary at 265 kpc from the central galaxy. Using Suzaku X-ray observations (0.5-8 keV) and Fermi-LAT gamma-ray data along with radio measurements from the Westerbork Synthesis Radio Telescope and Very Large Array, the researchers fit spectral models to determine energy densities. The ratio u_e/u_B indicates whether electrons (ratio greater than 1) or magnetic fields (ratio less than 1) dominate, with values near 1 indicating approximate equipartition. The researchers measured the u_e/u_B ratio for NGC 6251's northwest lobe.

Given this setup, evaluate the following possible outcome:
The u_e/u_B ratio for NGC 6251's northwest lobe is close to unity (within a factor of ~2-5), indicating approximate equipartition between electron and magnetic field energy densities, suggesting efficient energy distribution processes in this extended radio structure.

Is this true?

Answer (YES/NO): NO